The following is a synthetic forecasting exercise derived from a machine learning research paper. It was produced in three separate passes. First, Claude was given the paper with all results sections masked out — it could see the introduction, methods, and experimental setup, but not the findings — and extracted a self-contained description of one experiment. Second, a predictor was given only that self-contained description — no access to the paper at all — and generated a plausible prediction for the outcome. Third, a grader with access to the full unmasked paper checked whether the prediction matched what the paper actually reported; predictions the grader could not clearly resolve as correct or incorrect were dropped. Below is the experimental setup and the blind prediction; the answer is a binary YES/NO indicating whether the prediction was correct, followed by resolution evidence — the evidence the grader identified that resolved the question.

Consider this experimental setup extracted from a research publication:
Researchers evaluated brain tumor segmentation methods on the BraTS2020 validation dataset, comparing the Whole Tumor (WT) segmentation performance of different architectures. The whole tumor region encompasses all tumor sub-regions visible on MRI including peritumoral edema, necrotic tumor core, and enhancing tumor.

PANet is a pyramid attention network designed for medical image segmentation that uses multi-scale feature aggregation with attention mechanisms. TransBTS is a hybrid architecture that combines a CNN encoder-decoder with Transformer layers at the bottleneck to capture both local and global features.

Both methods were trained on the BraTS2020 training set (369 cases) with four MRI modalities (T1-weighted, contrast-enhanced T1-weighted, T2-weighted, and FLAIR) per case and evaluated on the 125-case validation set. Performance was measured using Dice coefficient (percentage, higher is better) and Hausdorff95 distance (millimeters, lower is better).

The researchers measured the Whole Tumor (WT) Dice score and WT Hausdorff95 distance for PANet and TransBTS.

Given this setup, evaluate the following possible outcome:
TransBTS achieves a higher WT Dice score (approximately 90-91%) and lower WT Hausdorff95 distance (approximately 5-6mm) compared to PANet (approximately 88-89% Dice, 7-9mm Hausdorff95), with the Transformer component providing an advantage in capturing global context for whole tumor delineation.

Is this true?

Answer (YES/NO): NO